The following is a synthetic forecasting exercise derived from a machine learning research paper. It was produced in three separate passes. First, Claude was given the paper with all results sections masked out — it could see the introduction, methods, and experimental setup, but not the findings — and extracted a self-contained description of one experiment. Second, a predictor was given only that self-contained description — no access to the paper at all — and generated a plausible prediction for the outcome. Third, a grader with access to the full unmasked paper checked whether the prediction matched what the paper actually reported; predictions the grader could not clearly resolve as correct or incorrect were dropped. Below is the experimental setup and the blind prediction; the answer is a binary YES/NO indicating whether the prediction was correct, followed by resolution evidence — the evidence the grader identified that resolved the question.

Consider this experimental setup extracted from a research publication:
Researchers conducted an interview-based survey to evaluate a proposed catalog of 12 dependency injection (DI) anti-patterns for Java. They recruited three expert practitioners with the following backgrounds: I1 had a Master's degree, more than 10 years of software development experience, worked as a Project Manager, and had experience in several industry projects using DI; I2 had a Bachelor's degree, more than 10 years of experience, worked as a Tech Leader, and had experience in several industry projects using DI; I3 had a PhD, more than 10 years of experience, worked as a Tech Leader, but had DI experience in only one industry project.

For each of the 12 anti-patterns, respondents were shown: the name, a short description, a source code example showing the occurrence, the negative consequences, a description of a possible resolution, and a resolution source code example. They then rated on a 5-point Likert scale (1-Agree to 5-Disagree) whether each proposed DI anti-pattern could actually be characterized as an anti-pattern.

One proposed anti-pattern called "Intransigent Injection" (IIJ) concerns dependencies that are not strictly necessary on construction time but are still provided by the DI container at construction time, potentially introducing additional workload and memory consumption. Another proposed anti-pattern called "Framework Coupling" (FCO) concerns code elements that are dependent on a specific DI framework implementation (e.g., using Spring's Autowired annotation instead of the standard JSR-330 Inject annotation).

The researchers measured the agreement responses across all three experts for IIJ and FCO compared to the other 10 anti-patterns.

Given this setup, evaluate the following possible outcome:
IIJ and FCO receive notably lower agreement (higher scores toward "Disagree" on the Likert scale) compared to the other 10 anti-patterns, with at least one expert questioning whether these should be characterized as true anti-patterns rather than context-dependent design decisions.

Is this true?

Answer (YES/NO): YES